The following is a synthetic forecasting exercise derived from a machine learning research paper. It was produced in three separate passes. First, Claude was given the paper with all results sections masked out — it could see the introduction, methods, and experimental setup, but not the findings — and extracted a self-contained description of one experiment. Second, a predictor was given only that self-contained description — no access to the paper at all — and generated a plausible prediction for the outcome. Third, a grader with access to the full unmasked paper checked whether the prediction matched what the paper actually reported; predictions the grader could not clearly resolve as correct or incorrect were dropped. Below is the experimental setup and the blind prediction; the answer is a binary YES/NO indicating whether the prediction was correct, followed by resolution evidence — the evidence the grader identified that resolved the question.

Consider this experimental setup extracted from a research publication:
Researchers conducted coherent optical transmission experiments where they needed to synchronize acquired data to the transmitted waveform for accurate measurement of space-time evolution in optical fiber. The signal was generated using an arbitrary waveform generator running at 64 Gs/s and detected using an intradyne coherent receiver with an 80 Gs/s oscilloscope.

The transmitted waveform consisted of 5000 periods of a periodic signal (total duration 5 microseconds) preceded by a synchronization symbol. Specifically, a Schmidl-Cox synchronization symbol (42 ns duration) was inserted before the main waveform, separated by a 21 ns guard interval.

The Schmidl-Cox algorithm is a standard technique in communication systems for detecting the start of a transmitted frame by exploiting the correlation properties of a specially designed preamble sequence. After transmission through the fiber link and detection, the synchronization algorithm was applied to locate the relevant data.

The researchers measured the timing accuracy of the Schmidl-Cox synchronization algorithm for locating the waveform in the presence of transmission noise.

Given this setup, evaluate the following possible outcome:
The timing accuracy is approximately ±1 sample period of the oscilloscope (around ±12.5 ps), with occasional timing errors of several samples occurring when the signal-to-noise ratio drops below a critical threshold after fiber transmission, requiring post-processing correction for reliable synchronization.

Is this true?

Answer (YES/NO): NO